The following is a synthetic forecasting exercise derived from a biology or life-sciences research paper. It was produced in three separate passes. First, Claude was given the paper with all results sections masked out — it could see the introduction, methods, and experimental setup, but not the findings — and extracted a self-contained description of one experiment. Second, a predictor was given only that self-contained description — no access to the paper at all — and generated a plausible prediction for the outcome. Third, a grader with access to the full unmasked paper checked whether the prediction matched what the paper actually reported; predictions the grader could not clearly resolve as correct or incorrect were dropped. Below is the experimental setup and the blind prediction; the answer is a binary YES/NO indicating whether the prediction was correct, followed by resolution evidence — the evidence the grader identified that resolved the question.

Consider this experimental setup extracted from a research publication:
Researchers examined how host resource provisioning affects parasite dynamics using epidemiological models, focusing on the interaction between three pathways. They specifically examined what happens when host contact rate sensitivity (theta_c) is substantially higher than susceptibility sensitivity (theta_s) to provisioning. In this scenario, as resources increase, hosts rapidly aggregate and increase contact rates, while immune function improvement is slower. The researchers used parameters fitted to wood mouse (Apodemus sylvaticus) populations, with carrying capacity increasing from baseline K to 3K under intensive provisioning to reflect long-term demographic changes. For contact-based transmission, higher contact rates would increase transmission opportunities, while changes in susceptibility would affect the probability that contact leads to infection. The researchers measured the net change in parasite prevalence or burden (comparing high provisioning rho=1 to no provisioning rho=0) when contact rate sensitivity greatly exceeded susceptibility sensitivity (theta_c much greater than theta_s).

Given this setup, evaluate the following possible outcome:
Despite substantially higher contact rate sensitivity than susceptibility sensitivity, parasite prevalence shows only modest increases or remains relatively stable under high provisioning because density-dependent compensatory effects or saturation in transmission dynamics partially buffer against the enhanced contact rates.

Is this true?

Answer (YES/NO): NO